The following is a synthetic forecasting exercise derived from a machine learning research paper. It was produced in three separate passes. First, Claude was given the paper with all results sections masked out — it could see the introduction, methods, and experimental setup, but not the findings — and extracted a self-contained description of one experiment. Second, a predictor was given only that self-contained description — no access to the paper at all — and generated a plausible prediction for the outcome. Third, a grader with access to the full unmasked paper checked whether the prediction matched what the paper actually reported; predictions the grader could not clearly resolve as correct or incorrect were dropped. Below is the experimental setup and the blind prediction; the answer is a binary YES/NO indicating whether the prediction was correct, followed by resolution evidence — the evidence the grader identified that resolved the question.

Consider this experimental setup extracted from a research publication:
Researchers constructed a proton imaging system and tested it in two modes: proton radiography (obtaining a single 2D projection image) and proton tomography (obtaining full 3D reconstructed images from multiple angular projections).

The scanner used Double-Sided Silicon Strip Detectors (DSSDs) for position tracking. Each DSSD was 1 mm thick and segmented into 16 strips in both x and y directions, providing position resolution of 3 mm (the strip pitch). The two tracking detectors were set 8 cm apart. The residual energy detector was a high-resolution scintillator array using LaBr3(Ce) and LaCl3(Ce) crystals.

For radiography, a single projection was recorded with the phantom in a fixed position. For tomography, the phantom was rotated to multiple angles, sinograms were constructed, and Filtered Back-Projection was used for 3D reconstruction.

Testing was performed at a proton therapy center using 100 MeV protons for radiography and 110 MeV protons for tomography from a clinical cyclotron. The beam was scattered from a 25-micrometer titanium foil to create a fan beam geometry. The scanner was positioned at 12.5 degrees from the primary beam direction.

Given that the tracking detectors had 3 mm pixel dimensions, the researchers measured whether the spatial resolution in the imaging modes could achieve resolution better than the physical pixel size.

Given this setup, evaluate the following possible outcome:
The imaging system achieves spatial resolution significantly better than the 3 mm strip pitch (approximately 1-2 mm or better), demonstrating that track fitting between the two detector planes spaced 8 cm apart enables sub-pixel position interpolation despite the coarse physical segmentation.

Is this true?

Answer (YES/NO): NO